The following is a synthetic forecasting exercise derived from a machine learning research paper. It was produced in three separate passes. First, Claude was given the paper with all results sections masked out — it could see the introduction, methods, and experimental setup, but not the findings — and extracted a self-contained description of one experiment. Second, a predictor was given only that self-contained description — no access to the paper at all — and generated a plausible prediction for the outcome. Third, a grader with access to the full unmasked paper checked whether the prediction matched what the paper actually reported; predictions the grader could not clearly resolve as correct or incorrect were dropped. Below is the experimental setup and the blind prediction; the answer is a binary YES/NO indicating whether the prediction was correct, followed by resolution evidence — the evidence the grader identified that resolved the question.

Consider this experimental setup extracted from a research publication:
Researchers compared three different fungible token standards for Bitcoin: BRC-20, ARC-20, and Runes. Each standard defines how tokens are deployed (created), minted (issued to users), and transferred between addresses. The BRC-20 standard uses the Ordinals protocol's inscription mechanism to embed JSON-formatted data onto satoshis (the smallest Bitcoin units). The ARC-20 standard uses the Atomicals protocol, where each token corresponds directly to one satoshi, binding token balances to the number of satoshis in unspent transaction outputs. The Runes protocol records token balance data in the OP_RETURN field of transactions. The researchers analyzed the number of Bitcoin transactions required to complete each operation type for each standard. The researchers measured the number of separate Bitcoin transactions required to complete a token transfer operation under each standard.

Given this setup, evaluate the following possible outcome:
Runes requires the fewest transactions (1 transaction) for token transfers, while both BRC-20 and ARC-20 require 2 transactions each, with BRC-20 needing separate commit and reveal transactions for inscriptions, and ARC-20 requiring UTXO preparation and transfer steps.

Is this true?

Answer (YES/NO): NO